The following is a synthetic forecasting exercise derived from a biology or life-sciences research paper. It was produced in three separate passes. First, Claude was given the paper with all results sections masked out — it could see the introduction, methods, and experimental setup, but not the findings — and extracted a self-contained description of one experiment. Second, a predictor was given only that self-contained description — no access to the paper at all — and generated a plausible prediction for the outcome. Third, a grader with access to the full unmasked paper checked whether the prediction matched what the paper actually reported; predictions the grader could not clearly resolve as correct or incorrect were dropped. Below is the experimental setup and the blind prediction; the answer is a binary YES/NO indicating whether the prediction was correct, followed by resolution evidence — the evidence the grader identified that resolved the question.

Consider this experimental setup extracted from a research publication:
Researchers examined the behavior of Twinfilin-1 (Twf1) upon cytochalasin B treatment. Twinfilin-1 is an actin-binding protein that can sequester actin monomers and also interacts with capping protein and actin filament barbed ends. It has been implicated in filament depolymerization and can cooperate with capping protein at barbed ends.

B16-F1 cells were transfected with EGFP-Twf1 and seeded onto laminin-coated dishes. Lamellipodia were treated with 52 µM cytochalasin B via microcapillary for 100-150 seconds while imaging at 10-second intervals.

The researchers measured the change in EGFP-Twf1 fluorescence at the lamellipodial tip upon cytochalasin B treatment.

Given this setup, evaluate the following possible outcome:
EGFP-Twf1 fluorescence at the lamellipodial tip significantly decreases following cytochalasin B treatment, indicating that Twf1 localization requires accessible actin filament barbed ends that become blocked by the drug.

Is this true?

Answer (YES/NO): NO